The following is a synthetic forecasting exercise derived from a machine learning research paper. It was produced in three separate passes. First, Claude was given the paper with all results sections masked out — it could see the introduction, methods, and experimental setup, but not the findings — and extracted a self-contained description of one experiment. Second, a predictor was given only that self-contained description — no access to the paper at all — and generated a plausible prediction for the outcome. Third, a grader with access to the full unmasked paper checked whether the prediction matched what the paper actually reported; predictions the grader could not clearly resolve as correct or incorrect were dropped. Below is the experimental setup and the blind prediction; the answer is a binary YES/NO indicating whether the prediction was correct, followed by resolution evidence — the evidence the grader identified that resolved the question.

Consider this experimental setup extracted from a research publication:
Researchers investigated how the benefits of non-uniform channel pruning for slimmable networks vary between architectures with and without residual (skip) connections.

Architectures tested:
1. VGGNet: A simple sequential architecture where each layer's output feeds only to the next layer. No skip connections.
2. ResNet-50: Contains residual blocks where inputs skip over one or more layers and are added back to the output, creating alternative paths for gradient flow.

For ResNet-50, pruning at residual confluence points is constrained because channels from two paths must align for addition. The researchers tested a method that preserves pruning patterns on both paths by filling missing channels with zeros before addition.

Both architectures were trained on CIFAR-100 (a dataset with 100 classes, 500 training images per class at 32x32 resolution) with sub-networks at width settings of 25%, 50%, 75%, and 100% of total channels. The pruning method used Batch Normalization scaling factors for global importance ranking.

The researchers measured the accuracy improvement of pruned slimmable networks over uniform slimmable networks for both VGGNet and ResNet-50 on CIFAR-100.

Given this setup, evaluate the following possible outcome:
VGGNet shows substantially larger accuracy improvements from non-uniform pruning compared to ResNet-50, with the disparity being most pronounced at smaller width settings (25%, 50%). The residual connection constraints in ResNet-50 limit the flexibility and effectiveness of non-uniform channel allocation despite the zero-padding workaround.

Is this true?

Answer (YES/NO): NO